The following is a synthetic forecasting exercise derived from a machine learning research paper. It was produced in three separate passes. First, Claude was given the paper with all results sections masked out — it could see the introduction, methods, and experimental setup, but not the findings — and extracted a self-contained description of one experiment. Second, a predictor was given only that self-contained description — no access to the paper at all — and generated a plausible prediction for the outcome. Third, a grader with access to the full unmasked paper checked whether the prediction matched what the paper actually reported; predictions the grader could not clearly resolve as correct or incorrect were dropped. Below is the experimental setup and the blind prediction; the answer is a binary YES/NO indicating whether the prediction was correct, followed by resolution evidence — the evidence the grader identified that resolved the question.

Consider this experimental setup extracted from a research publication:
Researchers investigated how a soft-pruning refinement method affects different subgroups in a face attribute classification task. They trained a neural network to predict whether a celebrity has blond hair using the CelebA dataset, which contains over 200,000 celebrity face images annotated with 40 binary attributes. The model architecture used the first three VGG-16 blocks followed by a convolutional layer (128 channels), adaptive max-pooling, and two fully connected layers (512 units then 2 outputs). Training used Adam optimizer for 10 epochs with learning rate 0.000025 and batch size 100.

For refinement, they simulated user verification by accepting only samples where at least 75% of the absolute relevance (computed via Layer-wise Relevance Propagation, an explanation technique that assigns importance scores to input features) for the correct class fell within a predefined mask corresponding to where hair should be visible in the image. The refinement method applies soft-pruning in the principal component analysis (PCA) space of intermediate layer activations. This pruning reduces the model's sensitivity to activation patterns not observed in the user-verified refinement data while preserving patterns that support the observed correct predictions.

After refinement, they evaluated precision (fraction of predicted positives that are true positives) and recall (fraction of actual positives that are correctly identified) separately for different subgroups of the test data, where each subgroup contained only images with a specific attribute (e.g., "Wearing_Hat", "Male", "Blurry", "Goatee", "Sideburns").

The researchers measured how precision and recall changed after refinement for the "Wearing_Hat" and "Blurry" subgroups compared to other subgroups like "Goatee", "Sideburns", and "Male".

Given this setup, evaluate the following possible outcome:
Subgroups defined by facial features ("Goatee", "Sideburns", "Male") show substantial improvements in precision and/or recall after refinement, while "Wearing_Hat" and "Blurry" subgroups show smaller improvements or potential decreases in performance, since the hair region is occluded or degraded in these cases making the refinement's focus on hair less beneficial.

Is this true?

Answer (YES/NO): YES